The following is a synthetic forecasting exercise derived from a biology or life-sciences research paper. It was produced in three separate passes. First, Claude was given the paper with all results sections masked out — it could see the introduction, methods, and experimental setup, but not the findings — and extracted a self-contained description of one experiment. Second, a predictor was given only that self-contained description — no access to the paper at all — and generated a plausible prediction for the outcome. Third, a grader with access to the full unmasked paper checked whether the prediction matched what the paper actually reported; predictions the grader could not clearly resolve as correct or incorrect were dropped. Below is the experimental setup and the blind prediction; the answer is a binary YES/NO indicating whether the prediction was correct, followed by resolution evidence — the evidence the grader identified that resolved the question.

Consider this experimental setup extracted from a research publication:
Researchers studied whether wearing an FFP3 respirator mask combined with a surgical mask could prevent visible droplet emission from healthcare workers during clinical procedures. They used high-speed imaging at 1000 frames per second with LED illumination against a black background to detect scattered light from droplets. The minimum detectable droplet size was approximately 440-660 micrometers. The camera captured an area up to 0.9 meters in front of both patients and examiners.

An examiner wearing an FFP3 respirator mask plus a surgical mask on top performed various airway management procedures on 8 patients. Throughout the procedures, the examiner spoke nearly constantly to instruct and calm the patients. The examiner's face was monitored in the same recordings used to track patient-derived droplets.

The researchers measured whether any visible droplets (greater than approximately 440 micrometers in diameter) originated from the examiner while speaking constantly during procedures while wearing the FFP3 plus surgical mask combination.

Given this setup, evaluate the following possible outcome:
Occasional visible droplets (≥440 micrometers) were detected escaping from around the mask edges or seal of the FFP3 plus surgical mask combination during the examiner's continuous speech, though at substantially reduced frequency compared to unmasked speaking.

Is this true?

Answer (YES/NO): NO